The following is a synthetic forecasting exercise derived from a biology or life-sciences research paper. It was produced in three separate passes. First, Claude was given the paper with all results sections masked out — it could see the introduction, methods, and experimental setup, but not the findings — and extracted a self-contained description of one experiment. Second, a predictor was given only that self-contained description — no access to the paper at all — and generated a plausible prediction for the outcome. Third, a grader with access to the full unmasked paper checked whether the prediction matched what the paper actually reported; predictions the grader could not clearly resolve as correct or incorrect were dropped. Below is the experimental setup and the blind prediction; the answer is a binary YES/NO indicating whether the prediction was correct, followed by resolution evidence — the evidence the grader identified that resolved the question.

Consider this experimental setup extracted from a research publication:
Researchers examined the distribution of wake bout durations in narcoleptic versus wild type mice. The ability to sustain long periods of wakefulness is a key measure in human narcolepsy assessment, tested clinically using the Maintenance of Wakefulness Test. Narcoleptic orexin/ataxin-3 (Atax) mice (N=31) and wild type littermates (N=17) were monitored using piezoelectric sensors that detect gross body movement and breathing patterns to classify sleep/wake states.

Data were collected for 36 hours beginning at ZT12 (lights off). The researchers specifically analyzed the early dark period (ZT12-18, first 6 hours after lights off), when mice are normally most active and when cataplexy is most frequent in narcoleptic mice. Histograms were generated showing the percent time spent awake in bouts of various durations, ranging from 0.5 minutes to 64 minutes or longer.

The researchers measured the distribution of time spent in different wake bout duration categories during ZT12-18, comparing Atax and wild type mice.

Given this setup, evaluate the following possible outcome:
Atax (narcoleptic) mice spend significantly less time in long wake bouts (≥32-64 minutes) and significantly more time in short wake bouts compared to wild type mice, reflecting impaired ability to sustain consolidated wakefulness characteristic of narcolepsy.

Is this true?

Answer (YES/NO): NO